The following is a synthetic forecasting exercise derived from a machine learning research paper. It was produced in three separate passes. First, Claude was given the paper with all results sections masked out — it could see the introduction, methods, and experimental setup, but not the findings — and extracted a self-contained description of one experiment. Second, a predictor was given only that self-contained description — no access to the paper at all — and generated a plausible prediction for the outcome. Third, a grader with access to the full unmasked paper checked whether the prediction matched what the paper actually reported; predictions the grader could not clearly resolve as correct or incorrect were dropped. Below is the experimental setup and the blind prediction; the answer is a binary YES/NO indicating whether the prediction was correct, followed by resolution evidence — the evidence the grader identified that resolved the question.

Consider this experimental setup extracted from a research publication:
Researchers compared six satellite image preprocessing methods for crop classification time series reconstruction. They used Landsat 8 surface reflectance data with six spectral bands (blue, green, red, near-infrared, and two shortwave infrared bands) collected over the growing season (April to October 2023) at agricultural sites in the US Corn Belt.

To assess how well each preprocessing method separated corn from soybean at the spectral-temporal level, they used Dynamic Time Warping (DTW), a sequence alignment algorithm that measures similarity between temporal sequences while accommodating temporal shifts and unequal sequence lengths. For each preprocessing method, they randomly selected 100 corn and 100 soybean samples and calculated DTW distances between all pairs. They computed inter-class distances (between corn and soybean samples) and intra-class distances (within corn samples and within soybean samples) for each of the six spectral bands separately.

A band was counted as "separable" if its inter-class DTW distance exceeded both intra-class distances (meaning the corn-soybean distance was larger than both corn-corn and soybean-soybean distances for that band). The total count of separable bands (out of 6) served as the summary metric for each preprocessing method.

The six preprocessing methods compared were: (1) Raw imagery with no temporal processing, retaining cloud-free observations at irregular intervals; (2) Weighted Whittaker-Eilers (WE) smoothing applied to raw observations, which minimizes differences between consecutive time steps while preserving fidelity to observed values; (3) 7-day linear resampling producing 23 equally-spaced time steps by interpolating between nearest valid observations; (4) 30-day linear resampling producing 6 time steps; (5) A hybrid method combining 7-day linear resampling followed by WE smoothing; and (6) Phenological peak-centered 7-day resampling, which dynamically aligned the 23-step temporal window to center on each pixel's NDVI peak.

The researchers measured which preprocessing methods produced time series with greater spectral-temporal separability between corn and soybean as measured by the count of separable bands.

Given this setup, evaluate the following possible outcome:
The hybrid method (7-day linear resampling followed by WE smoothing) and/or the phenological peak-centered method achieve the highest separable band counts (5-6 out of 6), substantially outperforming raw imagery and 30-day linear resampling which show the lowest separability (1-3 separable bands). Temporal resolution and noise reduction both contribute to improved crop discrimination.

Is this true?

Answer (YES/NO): NO